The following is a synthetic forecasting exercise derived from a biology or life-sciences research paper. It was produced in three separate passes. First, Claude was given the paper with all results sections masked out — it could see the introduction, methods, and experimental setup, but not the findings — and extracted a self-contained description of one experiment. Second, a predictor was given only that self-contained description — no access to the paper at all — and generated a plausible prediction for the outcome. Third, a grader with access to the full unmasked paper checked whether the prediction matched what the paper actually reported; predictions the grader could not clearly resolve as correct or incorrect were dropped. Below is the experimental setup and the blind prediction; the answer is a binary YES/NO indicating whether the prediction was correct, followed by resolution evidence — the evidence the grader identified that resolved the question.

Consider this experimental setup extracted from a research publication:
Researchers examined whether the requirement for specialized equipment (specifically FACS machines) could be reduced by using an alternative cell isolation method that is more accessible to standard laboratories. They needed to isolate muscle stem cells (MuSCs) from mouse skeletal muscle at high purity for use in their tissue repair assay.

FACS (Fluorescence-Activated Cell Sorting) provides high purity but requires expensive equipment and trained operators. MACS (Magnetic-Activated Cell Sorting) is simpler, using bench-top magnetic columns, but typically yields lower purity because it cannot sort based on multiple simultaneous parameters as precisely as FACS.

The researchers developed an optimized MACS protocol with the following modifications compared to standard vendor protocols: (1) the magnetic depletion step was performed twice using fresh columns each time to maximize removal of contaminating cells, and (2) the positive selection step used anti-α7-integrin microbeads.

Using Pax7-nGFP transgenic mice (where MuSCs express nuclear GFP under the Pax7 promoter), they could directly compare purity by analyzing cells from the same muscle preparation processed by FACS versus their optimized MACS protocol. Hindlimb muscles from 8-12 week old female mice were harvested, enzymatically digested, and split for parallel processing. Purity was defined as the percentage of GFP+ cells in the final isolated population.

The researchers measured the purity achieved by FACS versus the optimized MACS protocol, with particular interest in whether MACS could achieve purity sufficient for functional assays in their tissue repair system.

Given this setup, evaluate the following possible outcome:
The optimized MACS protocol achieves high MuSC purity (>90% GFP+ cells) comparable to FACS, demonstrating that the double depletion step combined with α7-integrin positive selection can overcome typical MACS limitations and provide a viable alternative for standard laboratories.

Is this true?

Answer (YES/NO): YES